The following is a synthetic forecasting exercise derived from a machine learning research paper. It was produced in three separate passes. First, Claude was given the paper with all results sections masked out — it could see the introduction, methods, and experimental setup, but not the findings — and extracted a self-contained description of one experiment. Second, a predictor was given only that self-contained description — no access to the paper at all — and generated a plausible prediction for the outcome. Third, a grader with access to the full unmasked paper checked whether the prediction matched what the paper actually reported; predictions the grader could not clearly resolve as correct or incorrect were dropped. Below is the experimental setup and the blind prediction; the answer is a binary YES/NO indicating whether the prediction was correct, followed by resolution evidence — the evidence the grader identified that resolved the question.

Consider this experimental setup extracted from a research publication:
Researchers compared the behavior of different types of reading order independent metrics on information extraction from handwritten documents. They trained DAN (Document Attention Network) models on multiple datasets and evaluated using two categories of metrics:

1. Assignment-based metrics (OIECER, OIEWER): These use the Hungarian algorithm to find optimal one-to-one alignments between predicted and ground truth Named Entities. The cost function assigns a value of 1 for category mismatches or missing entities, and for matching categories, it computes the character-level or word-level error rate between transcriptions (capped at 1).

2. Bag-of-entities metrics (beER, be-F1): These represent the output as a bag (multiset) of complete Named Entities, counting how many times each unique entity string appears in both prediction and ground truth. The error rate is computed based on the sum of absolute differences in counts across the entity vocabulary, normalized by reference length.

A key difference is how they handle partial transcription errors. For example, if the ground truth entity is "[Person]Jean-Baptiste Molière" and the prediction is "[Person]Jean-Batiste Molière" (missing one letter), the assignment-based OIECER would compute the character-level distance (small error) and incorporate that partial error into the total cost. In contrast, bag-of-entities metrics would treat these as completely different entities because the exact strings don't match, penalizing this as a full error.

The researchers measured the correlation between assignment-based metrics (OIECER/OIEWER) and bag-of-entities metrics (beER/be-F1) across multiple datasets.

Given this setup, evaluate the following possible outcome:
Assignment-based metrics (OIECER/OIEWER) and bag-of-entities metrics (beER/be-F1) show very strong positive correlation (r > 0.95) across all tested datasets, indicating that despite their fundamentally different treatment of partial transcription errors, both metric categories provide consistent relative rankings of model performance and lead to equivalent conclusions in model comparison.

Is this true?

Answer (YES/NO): NO